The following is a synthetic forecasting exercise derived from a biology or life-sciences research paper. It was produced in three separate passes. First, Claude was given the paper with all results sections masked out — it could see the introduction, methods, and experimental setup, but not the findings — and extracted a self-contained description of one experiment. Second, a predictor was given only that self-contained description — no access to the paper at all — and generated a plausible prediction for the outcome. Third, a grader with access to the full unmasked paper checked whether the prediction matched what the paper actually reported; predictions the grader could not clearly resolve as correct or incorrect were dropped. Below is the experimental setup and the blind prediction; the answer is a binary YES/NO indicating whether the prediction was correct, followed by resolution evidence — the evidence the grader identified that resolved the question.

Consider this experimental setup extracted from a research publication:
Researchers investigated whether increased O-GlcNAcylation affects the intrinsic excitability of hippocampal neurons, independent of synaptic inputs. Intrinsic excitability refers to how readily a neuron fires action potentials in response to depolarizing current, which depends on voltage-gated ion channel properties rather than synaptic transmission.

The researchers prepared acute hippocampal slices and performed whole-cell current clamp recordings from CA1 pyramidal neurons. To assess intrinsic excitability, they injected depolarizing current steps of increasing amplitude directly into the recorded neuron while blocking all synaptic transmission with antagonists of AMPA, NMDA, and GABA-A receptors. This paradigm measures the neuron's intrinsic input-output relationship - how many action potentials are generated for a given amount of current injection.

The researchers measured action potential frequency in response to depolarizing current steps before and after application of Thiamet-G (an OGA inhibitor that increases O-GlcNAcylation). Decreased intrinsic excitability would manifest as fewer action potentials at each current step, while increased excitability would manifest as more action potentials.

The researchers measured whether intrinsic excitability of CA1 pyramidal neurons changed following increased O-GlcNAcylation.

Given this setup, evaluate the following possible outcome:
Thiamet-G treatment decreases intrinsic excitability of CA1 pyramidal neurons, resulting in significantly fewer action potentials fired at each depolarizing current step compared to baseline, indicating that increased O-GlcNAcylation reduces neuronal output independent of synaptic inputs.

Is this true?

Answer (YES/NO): YES